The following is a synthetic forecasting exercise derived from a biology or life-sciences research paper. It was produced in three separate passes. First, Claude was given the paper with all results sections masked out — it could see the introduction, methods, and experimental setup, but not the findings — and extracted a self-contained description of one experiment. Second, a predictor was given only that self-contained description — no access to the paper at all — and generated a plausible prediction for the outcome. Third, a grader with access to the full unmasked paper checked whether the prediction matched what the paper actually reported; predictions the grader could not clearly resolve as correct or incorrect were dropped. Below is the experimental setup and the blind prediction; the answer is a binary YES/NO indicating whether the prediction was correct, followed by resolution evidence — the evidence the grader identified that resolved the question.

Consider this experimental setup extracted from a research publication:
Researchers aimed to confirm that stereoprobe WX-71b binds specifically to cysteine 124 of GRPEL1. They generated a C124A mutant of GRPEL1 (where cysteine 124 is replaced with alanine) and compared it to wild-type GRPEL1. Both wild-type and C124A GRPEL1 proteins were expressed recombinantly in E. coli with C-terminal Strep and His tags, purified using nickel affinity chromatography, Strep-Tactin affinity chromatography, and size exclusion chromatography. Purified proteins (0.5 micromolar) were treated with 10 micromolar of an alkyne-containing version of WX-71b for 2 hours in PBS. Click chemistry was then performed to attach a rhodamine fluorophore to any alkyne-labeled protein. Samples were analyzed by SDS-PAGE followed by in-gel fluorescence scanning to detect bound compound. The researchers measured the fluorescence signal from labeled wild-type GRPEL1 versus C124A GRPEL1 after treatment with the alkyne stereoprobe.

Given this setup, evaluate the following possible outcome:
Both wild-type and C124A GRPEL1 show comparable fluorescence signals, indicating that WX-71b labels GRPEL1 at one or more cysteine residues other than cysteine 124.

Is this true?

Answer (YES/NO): NO